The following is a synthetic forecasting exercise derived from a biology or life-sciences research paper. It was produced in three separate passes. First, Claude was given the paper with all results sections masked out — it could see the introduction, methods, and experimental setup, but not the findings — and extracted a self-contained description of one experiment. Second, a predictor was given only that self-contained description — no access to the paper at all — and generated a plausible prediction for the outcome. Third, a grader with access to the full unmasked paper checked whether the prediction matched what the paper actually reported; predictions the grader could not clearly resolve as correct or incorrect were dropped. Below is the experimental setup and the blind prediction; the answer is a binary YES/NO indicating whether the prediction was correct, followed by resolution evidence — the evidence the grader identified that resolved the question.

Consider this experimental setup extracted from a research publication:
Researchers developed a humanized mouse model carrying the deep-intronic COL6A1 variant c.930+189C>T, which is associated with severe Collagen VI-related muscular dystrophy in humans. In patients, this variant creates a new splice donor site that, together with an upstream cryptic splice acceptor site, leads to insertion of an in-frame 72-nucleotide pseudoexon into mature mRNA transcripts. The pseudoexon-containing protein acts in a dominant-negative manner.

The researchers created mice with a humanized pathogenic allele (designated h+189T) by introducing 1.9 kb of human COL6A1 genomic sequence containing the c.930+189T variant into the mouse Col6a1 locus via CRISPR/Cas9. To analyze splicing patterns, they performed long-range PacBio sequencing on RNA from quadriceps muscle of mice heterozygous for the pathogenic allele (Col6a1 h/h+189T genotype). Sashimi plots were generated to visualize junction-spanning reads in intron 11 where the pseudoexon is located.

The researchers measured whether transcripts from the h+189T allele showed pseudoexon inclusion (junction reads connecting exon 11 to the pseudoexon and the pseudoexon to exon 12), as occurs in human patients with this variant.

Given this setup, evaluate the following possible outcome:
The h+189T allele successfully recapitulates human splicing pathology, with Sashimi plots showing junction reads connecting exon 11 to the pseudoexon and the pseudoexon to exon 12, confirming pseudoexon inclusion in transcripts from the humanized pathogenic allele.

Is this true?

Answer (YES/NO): YES